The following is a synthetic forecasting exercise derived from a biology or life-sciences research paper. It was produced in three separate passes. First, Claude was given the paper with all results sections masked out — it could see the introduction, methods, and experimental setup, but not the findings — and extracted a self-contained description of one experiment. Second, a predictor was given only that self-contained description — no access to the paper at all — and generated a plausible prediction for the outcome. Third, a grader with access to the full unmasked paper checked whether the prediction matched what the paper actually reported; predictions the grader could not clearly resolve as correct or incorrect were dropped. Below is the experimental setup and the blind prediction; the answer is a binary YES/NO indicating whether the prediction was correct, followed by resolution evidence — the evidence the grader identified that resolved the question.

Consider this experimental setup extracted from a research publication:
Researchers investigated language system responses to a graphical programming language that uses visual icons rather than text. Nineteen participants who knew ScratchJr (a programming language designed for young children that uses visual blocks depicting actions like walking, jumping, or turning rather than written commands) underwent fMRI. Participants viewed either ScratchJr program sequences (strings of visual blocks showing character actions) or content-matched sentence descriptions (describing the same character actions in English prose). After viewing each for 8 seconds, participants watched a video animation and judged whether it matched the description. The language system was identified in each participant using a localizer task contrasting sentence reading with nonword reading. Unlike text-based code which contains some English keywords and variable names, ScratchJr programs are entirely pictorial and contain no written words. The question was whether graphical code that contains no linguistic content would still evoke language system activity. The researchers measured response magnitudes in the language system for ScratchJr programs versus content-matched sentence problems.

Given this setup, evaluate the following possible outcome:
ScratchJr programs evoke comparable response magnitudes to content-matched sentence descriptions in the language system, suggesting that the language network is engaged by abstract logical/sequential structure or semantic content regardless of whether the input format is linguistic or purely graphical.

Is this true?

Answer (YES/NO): NO